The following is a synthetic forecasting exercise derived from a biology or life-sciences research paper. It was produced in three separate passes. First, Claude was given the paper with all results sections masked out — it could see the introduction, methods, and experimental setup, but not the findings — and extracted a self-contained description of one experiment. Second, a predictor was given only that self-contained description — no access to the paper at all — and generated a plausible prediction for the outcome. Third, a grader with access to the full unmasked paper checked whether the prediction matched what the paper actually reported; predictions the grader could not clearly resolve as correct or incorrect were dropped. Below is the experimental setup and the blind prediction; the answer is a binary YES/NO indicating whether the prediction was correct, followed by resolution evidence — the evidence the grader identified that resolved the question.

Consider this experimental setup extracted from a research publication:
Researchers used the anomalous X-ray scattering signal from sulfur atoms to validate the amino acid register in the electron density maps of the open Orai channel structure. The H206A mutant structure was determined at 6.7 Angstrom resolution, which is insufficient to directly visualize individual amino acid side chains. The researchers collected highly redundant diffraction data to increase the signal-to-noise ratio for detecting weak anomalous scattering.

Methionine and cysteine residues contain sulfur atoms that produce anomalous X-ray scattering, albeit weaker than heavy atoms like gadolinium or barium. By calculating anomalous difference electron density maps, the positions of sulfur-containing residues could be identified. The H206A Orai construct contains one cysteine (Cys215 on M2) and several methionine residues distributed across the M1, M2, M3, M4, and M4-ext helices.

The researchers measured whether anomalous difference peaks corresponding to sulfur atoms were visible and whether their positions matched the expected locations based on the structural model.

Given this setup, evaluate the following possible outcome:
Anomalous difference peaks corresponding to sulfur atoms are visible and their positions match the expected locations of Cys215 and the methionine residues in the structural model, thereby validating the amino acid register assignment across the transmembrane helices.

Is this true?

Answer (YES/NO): YES